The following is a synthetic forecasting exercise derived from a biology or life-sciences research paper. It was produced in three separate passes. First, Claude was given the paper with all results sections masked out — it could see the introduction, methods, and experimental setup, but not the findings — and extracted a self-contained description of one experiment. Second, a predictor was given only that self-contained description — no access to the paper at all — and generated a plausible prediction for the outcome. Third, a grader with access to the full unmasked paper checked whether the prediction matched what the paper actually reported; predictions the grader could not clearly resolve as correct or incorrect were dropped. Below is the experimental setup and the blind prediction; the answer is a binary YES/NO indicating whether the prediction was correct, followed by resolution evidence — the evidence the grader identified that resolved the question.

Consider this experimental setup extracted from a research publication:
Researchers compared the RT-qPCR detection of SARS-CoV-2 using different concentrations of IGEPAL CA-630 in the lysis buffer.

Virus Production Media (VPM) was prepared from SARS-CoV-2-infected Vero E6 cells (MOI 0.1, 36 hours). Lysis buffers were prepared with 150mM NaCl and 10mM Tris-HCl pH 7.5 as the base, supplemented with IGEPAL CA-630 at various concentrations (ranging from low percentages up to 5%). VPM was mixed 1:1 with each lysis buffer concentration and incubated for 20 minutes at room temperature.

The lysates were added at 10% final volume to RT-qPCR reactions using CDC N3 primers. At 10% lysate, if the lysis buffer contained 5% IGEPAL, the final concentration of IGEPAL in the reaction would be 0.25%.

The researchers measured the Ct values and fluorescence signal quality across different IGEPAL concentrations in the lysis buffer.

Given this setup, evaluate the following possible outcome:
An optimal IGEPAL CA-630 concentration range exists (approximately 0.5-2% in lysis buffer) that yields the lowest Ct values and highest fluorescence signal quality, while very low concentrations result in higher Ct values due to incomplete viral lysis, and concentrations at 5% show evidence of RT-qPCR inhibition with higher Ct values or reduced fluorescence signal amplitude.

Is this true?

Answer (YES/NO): NO